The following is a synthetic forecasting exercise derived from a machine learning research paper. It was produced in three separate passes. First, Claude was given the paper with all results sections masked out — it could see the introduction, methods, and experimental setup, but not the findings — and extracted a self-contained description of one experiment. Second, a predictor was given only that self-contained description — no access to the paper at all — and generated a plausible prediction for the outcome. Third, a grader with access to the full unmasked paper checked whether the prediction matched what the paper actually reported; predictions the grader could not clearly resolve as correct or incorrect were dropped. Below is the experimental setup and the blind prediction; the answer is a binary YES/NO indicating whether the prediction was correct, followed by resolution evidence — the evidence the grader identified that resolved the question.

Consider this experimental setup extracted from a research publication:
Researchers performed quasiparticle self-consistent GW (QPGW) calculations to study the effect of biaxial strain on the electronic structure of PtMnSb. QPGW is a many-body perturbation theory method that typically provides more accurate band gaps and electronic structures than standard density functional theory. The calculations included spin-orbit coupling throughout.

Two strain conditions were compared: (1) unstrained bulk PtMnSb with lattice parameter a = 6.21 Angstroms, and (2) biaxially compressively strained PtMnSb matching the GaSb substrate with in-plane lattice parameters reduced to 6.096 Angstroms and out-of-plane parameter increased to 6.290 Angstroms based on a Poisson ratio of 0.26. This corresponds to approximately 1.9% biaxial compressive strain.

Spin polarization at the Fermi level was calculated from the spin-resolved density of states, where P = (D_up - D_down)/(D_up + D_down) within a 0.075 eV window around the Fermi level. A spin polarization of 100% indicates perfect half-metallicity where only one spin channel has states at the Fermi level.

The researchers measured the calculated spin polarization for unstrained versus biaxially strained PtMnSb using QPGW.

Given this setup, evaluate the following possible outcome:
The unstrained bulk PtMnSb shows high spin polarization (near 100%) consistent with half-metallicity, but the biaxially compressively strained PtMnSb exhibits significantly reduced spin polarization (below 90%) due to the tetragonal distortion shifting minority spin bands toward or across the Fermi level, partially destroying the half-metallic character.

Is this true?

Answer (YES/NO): NO